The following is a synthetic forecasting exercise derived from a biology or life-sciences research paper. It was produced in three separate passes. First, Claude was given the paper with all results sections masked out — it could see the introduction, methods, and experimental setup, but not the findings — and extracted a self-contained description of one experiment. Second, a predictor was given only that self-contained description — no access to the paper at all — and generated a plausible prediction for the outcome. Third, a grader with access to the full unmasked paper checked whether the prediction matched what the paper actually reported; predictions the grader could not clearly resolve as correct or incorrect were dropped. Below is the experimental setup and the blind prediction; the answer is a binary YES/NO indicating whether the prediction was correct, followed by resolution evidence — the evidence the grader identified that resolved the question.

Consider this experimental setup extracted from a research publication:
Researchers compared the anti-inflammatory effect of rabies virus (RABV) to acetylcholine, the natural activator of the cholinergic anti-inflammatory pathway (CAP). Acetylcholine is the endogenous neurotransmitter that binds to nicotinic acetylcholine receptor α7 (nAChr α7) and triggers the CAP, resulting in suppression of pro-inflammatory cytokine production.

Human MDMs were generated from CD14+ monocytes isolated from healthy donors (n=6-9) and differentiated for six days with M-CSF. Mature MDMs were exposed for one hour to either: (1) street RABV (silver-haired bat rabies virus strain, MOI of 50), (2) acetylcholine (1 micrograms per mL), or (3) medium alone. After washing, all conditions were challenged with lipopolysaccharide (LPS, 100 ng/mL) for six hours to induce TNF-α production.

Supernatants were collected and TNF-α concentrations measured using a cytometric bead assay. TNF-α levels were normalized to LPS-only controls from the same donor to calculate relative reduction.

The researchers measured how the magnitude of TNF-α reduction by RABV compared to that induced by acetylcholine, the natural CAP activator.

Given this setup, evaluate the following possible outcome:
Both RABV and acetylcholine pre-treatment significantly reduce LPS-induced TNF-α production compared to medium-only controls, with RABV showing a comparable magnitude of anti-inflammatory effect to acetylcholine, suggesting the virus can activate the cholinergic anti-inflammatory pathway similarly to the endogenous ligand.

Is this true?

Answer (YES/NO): YES